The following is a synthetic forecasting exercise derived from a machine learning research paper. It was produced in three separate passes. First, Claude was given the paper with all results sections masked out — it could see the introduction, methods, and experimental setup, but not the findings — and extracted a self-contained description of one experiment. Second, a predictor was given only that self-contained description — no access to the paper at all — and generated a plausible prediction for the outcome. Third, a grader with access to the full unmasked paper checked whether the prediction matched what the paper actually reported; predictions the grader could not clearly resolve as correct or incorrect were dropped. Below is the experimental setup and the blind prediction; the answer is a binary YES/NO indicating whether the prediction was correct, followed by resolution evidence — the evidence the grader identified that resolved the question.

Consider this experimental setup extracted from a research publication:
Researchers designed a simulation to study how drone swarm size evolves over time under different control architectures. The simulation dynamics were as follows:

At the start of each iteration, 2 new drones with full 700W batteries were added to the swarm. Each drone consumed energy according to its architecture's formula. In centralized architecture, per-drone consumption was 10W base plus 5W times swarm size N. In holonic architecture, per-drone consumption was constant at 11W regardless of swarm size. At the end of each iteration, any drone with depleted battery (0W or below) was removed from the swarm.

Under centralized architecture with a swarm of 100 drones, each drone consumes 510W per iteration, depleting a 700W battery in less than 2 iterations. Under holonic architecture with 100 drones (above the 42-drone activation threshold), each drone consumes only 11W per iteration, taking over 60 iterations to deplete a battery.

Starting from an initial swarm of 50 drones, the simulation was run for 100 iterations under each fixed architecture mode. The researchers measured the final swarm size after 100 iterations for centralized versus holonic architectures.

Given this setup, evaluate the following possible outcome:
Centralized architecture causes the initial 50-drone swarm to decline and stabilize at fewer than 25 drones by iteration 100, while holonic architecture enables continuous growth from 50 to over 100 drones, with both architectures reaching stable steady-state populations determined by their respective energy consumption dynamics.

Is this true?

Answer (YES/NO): YES